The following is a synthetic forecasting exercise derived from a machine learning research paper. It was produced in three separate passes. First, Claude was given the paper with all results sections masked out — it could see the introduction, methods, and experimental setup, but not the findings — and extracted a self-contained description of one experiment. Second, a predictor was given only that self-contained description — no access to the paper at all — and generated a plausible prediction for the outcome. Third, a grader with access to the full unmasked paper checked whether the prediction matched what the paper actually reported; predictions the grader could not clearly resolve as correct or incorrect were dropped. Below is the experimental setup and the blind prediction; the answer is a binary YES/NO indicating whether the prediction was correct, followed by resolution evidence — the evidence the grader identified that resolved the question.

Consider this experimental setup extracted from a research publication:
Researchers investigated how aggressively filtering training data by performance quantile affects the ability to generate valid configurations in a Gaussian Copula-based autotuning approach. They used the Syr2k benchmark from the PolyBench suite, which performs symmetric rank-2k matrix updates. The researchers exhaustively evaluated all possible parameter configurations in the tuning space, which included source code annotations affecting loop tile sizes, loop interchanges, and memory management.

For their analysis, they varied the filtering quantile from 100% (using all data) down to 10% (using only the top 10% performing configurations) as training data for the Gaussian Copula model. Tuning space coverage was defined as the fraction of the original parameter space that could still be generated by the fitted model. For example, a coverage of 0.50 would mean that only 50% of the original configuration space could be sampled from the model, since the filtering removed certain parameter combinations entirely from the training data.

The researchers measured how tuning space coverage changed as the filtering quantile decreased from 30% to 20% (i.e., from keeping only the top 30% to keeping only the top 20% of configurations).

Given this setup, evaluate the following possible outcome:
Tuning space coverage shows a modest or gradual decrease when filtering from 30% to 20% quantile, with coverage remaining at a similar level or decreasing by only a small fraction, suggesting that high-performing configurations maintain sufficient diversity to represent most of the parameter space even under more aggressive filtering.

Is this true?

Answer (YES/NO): NO